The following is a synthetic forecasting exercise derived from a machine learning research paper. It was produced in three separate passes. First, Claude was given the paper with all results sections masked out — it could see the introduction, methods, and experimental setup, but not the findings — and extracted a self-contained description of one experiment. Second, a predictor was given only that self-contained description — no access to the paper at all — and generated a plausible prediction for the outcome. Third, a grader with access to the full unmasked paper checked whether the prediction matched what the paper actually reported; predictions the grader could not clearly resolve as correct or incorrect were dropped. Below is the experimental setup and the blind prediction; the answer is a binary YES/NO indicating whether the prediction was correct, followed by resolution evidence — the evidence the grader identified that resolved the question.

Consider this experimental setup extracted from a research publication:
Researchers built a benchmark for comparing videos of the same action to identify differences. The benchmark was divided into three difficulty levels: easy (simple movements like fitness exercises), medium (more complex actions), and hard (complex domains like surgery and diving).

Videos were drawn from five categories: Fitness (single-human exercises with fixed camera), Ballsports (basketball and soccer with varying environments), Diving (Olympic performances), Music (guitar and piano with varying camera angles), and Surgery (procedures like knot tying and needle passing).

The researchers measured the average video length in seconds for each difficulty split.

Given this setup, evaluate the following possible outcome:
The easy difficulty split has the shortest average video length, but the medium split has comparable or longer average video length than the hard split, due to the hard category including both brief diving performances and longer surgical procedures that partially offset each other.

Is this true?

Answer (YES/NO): NO